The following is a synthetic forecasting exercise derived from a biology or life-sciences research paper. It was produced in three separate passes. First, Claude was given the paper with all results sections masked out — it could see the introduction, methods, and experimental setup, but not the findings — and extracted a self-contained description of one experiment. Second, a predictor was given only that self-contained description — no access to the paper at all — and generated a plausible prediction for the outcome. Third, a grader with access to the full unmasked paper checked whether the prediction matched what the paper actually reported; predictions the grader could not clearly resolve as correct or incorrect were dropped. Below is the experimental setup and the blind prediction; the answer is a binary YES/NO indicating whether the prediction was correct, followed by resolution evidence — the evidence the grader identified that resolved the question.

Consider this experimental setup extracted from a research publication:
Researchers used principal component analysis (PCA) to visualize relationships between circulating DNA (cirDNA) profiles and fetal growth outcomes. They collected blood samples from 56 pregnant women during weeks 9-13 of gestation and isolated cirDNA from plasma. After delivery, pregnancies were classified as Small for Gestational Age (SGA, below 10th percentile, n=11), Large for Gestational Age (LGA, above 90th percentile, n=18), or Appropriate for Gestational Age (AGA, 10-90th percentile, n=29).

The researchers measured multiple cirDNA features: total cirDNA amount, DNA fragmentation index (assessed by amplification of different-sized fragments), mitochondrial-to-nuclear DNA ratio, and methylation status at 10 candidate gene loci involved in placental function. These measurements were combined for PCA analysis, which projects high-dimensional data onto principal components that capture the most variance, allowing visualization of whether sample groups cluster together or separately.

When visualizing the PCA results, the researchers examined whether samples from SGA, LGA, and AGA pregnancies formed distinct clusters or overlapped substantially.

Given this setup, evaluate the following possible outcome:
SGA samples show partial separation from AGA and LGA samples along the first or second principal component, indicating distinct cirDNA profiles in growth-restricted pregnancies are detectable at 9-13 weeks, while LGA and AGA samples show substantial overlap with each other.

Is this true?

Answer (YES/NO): NO